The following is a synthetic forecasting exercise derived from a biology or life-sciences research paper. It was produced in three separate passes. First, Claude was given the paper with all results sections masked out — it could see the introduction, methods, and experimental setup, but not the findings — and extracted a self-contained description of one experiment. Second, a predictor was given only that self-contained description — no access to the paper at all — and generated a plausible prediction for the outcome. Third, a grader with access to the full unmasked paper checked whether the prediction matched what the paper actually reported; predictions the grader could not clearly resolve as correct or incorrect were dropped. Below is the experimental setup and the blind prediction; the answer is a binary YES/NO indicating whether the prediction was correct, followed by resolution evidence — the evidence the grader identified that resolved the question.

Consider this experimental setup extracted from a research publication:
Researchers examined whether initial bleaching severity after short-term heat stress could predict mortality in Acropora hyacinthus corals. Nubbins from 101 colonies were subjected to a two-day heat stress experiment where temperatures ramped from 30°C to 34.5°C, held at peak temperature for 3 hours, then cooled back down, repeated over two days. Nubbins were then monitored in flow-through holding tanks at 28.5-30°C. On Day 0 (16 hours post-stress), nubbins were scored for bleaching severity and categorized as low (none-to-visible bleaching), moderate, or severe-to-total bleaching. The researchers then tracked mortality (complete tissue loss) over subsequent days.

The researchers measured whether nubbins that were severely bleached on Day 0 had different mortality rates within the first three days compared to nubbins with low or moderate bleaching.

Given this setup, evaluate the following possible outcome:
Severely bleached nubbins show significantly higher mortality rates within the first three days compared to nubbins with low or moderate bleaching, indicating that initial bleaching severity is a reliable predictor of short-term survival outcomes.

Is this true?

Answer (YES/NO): YES